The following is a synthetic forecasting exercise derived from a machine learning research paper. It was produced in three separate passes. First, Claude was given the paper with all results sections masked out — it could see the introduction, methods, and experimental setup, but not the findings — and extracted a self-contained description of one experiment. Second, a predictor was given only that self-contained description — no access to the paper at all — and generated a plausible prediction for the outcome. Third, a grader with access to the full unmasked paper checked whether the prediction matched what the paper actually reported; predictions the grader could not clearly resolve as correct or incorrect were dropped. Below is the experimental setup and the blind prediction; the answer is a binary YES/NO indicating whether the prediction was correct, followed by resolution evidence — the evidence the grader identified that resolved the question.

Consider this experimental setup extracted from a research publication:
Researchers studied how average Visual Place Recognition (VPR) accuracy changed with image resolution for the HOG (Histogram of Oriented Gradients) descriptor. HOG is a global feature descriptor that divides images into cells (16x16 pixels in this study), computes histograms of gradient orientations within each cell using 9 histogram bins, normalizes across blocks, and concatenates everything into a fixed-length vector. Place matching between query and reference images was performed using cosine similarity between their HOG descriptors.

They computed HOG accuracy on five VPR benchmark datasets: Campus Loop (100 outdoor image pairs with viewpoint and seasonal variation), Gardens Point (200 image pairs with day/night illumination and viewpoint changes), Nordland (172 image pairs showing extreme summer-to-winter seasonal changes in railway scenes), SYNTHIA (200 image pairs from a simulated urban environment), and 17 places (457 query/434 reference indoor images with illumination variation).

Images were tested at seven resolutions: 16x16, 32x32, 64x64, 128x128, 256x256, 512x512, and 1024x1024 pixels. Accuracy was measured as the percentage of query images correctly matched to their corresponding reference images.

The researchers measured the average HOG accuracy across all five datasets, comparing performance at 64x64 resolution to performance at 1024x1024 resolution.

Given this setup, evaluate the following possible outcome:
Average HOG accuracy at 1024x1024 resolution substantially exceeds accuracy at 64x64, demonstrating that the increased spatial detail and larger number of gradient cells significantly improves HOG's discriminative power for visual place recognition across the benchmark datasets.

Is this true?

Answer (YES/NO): NO